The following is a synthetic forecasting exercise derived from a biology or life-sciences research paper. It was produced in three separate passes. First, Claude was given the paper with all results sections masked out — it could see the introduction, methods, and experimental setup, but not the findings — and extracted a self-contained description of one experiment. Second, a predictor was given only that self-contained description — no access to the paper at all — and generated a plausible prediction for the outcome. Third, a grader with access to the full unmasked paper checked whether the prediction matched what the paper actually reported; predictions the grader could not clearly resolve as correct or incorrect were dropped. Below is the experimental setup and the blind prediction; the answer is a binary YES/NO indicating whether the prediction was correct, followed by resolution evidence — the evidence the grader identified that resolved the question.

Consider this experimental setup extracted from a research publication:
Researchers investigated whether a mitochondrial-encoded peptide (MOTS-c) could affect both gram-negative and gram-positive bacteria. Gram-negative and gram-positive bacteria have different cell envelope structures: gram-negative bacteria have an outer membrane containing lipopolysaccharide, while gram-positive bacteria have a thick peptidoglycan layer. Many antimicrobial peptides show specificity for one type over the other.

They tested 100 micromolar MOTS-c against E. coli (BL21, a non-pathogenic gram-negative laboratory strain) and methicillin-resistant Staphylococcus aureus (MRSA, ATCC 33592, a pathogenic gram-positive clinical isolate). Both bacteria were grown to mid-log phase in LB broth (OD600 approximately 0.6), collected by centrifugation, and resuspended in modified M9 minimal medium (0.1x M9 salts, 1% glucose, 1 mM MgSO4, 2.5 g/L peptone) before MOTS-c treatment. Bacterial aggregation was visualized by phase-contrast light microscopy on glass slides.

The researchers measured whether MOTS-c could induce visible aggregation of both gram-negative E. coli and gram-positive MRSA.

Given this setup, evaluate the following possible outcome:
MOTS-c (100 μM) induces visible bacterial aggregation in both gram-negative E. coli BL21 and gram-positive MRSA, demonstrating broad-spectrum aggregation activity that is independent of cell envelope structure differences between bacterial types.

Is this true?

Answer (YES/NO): YES